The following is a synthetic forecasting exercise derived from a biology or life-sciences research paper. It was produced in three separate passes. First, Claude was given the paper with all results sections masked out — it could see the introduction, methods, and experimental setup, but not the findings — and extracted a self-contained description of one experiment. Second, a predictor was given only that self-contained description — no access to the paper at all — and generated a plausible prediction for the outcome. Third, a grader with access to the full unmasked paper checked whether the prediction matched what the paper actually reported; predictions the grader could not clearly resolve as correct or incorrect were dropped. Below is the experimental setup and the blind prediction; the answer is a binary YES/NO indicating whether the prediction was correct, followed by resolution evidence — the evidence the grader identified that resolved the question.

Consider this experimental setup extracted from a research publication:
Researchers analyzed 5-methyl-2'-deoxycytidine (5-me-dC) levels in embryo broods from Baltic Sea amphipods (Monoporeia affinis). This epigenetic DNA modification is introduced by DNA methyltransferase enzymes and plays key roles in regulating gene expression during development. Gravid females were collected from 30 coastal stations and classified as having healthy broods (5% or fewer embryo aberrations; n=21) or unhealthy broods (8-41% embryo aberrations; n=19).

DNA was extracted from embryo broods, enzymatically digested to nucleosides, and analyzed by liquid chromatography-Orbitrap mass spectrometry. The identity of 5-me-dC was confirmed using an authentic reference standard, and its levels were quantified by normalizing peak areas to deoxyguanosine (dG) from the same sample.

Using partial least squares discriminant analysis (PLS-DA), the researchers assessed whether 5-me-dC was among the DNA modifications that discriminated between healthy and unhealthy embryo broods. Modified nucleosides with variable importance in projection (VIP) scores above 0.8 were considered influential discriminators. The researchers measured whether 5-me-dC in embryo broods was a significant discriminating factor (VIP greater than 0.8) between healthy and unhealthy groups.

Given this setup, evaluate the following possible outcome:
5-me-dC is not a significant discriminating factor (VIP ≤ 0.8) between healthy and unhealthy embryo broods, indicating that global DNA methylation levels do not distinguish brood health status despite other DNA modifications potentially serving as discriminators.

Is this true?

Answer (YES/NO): YES